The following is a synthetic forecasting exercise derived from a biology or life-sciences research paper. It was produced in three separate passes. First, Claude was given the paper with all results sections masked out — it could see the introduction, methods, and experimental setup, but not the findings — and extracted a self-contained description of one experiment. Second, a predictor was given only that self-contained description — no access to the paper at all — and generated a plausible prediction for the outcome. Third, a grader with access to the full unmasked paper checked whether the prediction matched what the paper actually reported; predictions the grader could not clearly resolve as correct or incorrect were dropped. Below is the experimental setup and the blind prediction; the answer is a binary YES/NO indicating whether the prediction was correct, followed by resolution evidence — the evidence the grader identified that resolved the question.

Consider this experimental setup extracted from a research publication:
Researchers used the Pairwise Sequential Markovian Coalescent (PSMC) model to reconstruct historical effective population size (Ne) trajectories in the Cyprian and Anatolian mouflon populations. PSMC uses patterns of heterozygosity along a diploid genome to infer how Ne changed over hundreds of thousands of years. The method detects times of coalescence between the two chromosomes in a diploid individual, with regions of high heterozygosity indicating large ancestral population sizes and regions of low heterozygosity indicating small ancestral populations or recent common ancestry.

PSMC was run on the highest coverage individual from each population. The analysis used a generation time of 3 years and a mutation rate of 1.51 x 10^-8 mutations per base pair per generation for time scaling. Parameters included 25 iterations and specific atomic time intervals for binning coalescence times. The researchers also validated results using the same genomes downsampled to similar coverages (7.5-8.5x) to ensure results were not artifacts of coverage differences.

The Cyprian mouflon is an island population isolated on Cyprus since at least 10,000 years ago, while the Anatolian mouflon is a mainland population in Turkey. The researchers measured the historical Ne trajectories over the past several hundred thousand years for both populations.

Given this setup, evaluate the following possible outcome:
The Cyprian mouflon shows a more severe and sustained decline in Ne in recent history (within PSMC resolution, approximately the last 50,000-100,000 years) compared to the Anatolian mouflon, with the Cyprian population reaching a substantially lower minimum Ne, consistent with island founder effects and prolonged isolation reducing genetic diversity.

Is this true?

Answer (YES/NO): YES